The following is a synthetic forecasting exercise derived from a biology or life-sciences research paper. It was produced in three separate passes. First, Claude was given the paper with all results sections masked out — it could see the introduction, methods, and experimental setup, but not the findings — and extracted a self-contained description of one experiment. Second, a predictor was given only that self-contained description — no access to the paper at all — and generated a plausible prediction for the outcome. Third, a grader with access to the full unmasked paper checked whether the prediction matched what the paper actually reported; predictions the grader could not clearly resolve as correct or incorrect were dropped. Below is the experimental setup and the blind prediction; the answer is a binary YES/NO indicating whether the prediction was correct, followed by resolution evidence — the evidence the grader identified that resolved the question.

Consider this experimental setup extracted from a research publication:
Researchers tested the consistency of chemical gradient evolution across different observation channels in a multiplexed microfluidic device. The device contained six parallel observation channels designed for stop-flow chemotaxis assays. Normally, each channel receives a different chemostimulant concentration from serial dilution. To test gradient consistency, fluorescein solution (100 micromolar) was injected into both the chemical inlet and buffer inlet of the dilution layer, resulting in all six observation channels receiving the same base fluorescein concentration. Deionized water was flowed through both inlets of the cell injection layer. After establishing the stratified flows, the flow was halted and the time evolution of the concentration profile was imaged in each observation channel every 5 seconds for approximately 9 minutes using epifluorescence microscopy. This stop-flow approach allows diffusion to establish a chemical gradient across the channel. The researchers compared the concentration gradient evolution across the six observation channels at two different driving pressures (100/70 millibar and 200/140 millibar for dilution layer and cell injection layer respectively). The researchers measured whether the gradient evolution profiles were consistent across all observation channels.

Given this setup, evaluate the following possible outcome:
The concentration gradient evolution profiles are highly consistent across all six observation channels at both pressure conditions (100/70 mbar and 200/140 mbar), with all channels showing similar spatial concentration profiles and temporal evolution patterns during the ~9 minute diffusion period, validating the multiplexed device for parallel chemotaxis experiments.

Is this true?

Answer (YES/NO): YES